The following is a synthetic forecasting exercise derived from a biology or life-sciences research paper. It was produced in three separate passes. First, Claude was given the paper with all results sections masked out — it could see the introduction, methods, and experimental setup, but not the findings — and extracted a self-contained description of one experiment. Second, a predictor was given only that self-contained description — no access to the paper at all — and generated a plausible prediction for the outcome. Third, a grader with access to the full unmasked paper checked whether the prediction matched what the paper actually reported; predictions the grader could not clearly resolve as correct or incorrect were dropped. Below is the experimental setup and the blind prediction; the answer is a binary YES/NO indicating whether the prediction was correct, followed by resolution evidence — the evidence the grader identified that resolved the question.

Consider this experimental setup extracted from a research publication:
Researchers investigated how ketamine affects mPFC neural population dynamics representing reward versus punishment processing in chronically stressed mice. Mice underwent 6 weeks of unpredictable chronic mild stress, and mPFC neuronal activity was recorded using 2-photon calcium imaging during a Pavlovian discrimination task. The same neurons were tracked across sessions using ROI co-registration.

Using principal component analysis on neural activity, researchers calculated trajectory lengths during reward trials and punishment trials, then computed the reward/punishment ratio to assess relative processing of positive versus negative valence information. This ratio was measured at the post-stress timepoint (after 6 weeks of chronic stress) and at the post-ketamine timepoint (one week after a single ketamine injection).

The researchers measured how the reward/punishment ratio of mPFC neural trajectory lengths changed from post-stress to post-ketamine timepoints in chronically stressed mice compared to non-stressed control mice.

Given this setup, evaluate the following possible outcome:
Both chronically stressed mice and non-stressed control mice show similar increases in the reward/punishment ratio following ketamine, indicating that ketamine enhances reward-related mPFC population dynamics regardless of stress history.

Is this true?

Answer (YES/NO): NO